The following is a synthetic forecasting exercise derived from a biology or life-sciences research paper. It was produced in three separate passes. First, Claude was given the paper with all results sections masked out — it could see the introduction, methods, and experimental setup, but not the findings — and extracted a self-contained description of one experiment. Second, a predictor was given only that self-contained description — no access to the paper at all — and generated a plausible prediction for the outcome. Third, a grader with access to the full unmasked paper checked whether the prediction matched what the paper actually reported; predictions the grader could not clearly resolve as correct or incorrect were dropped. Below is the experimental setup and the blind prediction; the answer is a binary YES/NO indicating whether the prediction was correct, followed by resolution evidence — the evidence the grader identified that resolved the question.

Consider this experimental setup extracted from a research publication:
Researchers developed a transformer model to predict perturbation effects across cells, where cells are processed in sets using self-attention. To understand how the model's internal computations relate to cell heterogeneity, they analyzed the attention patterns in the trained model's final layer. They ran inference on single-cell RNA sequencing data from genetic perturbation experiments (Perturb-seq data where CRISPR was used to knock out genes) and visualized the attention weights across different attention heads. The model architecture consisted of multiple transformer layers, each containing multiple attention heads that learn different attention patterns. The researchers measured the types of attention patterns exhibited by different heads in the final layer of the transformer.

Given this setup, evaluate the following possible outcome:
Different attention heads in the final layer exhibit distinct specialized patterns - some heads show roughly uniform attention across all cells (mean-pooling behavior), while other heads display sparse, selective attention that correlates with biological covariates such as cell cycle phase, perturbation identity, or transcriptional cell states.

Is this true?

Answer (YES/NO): NO